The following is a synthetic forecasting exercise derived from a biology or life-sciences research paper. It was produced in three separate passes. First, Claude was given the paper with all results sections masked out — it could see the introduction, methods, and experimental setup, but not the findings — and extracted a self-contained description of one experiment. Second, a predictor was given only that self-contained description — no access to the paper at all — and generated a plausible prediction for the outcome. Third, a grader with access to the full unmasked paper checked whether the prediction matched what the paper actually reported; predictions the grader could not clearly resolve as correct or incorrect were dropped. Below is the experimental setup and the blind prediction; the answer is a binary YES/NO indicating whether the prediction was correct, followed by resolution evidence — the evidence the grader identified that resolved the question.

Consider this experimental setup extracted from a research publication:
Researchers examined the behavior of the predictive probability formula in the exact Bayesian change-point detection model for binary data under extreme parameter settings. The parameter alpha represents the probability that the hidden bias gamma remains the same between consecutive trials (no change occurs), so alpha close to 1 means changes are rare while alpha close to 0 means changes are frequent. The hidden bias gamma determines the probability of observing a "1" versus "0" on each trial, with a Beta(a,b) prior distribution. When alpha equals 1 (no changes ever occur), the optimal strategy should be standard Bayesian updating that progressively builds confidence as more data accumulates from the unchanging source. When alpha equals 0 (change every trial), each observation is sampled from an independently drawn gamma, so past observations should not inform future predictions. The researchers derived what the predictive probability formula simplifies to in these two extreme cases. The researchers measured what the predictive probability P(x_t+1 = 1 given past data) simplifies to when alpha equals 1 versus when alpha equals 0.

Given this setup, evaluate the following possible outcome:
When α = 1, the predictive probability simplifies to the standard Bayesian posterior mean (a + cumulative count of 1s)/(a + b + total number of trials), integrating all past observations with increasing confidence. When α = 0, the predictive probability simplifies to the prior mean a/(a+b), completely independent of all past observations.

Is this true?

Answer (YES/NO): YES